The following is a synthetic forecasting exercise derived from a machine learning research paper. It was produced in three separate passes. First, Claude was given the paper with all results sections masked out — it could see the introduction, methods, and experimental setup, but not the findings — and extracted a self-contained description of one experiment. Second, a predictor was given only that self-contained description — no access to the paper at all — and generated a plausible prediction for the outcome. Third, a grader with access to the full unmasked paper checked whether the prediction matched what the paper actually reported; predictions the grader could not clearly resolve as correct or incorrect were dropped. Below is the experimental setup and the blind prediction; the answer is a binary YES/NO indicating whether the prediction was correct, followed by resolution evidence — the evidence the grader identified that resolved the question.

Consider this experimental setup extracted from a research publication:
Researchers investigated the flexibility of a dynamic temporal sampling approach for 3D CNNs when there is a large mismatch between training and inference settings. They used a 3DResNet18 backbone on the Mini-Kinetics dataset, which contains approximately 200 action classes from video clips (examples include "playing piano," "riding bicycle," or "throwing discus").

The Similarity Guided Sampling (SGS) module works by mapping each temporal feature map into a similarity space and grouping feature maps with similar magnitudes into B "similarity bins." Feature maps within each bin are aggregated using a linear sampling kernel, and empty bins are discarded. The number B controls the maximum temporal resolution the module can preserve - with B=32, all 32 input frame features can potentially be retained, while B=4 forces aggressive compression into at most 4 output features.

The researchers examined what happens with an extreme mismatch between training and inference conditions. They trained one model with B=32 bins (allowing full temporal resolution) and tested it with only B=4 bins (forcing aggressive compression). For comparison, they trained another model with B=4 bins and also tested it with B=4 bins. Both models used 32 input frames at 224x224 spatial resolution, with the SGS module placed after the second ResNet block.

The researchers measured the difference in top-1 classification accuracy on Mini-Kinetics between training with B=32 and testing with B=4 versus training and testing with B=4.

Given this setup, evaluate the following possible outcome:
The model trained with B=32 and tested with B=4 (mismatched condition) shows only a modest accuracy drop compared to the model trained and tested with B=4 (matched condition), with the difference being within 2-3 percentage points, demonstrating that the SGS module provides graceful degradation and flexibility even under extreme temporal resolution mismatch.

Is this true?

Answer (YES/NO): NO